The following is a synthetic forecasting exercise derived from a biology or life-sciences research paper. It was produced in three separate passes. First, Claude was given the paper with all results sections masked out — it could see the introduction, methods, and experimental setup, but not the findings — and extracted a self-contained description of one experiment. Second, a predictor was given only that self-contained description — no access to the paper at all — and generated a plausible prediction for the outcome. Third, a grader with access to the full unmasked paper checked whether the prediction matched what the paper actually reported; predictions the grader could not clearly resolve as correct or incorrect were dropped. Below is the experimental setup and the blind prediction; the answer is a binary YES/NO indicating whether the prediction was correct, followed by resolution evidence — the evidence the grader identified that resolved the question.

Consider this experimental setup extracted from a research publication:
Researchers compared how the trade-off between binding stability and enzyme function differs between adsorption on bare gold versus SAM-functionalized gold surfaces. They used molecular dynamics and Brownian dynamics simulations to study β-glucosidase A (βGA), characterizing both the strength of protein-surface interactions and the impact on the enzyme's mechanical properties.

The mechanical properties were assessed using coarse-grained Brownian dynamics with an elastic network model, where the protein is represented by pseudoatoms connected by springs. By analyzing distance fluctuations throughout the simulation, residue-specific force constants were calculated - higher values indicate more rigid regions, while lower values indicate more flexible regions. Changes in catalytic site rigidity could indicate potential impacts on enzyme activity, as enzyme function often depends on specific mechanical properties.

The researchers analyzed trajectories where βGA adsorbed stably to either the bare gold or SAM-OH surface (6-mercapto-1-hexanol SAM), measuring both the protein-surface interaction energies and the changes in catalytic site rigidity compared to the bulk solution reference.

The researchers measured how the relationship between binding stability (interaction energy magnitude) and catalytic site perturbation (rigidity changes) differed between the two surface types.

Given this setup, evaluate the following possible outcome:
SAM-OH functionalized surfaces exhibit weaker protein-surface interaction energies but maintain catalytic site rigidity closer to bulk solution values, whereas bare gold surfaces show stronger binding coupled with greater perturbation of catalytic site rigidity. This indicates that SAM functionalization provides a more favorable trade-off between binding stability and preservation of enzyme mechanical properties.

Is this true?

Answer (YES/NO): YES